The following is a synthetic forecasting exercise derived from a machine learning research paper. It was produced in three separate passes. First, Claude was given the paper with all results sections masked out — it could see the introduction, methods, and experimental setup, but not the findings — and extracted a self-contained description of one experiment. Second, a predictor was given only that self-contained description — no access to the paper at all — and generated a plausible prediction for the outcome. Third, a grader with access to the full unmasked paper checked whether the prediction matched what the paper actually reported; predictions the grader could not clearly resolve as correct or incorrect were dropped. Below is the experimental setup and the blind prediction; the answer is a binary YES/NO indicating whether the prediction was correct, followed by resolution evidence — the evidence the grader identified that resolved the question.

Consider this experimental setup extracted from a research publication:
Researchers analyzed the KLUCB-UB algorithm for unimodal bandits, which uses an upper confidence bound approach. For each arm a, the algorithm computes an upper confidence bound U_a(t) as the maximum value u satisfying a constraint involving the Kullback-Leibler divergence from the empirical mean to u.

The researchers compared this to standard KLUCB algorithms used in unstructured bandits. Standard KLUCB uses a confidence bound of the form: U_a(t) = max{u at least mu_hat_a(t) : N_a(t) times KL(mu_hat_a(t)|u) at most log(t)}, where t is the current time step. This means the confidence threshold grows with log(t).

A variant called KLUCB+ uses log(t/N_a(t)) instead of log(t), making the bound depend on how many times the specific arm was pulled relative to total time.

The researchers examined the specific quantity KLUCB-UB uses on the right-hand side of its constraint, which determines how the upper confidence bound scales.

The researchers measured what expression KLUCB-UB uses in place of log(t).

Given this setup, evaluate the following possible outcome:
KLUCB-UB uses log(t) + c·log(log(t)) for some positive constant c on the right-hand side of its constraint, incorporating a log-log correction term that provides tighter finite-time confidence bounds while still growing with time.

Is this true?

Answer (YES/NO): NO